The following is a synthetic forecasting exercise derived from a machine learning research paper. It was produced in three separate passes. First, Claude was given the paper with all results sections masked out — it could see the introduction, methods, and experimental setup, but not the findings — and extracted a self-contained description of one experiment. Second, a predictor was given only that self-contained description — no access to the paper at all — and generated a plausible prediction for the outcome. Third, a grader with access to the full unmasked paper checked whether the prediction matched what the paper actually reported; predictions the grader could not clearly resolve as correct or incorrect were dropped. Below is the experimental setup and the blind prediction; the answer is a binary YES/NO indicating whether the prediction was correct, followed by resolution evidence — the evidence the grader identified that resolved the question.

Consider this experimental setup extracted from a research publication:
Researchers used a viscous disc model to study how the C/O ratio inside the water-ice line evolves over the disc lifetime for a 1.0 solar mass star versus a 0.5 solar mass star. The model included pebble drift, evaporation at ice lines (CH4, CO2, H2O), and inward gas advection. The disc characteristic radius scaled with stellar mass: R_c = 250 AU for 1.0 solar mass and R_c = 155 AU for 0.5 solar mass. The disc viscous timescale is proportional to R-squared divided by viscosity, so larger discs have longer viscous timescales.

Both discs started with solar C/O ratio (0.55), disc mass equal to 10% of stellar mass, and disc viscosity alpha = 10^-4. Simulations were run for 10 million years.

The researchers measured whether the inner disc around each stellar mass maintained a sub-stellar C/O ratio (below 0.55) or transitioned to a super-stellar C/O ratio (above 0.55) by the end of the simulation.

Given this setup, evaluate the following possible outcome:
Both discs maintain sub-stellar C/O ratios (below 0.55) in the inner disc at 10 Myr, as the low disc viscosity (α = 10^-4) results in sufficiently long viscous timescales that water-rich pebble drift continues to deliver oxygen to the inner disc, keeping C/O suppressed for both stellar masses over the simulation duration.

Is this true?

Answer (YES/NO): NO